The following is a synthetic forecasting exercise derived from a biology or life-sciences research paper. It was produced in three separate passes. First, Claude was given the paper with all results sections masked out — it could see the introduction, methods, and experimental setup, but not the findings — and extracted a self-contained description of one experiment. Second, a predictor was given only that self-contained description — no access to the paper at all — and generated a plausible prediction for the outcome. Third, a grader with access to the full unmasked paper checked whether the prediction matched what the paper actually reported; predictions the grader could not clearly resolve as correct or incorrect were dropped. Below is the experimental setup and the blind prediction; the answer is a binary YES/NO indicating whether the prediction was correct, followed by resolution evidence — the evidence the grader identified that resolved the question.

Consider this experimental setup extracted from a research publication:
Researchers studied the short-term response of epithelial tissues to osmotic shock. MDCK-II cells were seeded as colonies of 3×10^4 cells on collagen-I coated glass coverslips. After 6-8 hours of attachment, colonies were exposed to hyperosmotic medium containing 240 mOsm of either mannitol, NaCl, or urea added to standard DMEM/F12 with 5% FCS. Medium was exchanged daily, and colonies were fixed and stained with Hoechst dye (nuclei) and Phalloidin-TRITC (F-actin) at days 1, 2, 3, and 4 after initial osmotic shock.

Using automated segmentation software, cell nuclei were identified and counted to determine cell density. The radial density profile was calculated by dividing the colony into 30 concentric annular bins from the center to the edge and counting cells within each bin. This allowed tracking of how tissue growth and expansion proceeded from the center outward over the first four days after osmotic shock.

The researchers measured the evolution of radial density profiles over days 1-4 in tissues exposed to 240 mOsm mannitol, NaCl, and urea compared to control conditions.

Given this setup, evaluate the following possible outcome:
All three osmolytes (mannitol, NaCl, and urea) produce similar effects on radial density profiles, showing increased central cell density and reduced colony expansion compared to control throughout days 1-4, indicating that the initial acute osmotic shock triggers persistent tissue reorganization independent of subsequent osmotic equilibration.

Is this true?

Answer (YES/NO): NO